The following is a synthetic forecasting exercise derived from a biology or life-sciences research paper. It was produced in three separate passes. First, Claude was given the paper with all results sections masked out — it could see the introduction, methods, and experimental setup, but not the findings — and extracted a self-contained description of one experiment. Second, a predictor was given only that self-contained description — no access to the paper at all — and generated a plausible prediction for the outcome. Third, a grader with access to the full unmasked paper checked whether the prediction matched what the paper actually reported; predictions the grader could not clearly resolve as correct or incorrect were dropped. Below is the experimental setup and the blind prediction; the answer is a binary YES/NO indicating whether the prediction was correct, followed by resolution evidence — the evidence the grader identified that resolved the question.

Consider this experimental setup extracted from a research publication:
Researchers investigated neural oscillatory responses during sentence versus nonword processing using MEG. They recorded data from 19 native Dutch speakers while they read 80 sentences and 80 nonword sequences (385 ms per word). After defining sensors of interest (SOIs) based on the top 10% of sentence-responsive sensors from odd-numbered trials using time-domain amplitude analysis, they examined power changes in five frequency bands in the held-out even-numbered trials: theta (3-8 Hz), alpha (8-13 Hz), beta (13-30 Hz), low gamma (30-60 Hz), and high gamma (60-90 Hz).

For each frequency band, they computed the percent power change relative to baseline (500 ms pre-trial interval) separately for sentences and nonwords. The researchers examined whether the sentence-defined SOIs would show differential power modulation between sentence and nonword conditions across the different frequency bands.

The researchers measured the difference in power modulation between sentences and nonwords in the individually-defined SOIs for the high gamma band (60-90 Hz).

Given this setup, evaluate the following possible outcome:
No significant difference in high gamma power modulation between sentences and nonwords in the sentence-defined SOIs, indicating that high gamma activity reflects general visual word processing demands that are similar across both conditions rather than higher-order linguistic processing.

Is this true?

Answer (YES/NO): YES